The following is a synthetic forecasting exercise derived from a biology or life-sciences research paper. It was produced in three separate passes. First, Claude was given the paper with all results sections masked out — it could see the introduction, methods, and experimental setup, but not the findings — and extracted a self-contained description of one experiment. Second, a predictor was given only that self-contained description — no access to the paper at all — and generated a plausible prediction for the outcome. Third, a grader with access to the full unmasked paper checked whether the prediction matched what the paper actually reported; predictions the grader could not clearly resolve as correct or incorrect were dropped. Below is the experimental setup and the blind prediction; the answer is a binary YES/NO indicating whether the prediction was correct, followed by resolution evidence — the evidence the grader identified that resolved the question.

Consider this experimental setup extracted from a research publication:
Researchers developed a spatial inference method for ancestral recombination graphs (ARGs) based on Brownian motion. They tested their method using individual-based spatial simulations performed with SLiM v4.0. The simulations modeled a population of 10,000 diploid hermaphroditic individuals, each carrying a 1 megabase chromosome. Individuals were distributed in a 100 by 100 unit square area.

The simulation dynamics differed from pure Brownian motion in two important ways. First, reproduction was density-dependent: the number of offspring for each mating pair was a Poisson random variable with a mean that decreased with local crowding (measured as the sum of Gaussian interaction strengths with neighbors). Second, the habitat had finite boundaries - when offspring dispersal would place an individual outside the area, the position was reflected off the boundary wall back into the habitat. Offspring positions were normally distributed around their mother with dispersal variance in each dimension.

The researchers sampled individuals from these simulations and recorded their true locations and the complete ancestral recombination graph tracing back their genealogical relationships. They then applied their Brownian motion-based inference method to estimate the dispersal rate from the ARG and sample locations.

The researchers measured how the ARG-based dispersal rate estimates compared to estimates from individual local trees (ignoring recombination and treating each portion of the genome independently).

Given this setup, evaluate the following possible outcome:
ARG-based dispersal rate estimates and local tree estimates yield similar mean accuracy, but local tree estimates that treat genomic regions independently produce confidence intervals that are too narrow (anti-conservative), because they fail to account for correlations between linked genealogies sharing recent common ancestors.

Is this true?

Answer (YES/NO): NO